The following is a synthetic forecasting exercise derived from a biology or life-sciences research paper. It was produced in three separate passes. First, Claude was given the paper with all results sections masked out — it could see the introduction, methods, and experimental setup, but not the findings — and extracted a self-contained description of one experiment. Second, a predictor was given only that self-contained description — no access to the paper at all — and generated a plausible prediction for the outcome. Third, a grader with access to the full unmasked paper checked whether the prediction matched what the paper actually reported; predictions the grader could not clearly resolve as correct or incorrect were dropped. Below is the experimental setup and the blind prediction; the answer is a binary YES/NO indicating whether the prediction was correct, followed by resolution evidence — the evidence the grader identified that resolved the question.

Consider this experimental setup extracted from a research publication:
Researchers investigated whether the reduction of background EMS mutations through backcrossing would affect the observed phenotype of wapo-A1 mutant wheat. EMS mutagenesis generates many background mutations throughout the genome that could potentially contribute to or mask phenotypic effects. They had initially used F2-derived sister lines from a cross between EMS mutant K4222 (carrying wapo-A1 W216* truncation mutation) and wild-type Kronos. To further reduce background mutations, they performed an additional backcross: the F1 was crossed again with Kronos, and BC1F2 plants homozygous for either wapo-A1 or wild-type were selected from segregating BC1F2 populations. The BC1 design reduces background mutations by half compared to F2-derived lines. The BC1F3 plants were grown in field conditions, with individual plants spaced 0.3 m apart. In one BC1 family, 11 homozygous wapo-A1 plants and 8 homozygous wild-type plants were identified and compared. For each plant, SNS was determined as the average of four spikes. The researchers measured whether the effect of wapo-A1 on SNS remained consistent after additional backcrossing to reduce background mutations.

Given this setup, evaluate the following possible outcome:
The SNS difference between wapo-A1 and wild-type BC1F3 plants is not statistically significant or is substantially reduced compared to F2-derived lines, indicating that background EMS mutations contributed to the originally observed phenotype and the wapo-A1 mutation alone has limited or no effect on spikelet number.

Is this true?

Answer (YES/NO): NO